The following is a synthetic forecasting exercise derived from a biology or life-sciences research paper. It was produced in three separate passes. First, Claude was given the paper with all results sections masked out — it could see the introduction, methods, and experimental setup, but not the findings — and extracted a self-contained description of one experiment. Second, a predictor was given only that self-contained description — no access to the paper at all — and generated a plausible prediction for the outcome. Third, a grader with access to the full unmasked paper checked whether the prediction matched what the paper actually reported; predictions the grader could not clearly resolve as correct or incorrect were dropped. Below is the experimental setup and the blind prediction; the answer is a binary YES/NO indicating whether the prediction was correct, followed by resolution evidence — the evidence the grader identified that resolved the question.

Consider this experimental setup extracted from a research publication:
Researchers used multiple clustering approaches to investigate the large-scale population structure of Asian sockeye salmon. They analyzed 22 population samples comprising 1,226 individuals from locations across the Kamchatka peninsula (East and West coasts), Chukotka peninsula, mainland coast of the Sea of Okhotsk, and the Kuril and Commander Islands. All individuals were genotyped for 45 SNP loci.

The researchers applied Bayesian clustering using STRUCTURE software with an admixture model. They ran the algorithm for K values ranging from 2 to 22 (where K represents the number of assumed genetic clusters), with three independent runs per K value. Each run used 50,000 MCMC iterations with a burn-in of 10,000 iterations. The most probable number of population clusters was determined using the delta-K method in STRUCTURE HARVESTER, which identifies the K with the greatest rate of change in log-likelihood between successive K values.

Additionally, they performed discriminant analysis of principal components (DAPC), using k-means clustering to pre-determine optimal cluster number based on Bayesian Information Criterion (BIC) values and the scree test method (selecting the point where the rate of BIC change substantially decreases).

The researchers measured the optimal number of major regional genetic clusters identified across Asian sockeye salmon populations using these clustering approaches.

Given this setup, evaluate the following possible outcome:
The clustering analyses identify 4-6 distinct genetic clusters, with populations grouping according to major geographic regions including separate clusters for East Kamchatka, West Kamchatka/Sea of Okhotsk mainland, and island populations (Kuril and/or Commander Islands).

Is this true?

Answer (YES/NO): NO